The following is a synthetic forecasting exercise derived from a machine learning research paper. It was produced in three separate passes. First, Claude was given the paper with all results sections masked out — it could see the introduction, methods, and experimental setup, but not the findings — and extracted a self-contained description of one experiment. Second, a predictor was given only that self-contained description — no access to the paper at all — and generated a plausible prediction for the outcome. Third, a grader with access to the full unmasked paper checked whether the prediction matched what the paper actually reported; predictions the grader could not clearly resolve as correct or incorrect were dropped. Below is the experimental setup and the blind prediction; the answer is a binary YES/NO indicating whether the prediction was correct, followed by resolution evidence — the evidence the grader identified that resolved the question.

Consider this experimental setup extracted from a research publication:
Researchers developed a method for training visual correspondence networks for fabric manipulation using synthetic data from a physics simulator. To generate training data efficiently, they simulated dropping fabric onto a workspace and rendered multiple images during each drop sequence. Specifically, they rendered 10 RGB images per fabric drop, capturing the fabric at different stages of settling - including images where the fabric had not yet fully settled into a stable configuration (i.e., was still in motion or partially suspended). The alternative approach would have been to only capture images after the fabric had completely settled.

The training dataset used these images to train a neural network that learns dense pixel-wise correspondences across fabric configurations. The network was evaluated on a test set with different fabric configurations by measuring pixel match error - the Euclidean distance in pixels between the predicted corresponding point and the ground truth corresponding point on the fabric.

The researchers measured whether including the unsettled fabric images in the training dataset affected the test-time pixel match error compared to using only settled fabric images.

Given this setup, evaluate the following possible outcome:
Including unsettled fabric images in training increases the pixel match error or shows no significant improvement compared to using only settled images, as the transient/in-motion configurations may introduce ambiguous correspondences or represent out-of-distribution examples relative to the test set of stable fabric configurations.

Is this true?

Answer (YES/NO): YES